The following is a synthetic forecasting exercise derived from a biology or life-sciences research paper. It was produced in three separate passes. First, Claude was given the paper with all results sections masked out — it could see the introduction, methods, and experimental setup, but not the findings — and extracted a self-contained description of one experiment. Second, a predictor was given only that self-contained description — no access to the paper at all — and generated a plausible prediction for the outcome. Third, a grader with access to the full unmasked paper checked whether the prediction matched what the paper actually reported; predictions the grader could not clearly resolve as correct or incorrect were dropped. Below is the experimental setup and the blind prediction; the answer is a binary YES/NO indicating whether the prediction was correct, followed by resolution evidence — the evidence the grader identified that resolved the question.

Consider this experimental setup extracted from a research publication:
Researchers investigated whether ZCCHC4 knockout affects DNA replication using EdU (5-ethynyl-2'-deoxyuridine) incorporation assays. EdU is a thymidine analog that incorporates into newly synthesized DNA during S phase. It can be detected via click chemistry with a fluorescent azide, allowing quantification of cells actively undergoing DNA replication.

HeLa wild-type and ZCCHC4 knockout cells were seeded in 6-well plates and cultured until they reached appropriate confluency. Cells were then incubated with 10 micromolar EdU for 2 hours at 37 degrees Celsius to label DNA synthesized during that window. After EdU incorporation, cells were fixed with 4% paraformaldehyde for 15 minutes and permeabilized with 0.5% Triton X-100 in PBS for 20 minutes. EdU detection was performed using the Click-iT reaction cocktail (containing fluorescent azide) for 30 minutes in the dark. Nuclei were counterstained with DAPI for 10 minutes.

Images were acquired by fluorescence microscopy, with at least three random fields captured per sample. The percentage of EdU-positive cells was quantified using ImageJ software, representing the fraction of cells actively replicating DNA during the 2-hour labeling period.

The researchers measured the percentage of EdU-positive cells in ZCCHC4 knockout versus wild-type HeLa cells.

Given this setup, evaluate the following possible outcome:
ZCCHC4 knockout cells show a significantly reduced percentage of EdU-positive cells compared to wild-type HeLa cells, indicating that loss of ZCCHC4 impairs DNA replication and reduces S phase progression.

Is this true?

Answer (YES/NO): YES